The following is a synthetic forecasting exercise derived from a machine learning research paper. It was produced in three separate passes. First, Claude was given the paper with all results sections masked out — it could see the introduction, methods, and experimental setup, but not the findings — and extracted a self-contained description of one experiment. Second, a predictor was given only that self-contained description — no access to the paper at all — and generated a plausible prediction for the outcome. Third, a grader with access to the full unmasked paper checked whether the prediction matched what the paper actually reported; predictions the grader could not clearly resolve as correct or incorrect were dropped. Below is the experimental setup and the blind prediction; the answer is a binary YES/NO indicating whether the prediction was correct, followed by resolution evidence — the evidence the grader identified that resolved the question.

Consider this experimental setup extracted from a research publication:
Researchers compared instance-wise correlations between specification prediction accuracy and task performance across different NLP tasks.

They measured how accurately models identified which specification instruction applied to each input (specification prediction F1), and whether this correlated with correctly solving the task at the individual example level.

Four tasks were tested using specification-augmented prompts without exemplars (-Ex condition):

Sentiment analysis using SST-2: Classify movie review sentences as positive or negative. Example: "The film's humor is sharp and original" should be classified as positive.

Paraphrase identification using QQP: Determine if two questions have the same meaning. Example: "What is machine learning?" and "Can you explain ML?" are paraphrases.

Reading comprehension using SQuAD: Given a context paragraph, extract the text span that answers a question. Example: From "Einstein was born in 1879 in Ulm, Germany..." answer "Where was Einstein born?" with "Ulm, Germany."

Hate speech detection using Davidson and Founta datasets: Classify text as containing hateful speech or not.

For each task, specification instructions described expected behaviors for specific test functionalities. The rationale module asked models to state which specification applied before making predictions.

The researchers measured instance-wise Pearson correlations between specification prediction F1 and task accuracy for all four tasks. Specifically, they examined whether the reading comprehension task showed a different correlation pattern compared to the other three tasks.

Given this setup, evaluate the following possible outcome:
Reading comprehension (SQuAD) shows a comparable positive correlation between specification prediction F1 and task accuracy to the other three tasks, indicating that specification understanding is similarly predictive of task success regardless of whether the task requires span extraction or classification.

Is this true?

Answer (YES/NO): NO